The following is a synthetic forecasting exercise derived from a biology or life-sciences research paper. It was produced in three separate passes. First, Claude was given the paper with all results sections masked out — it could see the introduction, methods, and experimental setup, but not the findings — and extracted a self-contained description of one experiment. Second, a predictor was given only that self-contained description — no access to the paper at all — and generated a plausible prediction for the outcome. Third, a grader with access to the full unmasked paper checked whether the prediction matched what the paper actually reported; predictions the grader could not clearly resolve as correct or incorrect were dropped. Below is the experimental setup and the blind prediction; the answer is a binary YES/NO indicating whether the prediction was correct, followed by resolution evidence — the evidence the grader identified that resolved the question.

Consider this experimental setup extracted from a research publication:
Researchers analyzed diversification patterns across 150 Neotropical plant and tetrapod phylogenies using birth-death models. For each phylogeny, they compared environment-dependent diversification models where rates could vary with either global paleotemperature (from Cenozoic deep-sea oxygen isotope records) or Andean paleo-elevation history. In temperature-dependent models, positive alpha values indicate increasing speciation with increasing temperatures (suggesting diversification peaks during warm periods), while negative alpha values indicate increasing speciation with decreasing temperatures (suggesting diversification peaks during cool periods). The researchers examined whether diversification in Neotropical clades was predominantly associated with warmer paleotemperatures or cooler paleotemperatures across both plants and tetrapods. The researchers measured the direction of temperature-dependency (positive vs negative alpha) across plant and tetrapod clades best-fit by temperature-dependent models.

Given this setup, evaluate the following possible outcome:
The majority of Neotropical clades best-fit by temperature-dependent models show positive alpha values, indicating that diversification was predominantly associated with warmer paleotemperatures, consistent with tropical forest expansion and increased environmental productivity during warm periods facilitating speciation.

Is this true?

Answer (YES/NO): YES